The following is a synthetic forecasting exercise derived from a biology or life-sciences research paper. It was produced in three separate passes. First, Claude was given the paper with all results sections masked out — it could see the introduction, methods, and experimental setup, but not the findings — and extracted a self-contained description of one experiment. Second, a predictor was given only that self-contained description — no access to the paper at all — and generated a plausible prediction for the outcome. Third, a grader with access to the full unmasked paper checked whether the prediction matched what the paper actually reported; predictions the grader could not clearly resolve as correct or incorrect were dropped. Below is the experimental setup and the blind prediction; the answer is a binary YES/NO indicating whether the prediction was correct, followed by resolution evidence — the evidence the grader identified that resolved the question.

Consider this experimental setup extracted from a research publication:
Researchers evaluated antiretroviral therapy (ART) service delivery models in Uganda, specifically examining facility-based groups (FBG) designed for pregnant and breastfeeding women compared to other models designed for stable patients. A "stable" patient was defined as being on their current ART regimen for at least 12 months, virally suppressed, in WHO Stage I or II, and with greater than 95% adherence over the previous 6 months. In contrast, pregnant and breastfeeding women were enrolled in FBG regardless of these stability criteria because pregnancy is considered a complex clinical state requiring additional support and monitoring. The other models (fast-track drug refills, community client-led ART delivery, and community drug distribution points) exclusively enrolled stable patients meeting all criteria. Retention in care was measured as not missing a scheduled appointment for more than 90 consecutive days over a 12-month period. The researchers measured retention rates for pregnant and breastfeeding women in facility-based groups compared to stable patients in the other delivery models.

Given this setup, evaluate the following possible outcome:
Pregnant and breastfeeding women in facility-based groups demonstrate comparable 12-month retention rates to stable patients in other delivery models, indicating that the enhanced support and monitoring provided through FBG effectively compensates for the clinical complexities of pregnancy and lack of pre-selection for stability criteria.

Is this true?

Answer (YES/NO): YES